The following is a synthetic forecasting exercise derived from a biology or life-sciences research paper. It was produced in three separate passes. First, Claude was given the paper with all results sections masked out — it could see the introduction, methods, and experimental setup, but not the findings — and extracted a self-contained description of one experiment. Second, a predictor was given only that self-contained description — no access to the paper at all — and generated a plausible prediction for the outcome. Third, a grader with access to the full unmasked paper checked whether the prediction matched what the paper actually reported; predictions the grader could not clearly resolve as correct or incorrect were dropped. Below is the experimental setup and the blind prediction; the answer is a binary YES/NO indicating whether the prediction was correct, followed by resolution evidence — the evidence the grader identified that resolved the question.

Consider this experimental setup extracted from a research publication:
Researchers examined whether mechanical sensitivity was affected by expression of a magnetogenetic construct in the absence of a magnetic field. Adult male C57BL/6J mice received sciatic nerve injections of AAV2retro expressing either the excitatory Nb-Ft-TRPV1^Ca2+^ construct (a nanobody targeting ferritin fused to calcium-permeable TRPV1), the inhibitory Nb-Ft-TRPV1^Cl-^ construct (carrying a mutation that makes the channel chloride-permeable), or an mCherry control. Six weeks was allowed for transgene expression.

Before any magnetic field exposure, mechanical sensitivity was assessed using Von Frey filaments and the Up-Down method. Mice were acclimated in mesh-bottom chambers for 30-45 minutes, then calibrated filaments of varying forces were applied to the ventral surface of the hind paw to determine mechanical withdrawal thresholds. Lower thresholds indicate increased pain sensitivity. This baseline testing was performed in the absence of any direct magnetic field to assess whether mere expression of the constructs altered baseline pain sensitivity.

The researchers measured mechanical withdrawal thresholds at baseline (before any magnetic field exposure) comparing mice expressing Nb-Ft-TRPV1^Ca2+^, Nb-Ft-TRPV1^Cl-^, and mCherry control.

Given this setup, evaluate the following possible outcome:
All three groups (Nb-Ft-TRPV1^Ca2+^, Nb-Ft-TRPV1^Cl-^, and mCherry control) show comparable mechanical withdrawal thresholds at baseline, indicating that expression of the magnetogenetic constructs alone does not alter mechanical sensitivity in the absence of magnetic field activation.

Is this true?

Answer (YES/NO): YES